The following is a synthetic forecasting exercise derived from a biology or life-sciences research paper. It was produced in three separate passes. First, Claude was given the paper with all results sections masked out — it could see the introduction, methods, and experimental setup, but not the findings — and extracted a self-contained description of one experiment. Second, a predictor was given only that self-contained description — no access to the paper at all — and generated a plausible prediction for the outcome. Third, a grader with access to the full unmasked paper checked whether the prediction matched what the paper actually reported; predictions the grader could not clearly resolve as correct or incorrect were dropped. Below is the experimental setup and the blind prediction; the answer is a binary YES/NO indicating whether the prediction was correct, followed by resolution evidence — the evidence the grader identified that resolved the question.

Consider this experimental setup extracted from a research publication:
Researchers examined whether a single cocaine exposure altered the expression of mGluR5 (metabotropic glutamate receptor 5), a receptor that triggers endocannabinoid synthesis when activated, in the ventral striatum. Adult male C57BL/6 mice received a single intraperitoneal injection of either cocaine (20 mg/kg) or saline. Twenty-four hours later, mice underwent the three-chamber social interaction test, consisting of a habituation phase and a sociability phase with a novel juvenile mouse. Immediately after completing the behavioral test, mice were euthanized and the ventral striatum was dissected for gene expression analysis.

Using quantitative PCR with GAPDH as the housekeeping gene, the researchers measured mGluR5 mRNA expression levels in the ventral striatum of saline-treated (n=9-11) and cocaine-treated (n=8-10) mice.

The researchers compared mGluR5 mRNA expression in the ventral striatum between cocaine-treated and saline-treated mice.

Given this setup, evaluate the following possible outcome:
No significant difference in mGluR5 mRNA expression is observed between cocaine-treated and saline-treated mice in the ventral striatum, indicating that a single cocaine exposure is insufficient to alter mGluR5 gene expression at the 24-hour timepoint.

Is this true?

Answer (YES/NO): YES